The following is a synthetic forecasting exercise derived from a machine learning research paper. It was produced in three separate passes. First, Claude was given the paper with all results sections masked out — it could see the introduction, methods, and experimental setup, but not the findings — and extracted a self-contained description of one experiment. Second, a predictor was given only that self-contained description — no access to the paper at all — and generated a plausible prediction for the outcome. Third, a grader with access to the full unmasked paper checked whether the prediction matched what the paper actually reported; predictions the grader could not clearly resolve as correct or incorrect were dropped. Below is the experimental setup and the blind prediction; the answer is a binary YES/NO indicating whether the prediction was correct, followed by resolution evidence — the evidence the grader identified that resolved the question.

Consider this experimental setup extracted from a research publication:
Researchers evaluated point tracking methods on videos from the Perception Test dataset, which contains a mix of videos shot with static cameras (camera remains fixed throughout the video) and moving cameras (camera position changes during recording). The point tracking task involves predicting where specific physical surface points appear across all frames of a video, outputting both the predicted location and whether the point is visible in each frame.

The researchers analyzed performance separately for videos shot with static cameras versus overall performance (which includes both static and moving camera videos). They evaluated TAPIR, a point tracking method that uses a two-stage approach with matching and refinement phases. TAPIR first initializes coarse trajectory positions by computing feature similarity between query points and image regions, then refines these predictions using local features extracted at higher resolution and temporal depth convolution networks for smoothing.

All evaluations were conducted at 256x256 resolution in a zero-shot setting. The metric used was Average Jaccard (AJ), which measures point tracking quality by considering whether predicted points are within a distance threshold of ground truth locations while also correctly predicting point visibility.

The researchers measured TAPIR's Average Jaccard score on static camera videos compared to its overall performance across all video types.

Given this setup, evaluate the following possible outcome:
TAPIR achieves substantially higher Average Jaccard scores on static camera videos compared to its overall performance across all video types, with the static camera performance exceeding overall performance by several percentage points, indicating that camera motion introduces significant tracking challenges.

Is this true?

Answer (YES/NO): NO